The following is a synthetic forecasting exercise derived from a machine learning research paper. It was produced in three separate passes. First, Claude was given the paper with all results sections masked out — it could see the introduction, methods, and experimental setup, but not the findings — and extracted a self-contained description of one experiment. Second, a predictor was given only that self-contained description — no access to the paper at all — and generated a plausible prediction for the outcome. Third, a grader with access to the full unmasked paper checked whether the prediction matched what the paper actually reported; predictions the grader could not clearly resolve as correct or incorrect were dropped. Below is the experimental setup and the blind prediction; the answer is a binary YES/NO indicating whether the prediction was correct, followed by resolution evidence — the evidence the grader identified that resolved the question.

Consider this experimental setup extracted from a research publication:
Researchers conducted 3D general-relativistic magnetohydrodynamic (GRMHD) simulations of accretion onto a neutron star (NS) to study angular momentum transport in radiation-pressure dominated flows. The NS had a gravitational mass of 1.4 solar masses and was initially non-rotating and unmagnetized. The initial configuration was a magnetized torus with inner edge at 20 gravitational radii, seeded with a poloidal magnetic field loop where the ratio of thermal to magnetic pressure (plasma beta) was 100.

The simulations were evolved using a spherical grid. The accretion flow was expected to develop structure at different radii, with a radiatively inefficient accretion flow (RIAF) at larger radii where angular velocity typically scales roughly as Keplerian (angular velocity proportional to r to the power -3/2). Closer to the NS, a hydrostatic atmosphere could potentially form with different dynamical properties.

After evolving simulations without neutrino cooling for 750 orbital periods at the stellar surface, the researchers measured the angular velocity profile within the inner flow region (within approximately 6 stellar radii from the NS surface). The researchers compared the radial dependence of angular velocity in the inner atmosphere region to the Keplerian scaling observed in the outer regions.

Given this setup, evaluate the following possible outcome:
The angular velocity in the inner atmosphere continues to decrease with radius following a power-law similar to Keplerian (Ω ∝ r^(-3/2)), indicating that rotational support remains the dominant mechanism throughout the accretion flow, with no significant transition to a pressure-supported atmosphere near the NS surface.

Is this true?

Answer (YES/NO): NO